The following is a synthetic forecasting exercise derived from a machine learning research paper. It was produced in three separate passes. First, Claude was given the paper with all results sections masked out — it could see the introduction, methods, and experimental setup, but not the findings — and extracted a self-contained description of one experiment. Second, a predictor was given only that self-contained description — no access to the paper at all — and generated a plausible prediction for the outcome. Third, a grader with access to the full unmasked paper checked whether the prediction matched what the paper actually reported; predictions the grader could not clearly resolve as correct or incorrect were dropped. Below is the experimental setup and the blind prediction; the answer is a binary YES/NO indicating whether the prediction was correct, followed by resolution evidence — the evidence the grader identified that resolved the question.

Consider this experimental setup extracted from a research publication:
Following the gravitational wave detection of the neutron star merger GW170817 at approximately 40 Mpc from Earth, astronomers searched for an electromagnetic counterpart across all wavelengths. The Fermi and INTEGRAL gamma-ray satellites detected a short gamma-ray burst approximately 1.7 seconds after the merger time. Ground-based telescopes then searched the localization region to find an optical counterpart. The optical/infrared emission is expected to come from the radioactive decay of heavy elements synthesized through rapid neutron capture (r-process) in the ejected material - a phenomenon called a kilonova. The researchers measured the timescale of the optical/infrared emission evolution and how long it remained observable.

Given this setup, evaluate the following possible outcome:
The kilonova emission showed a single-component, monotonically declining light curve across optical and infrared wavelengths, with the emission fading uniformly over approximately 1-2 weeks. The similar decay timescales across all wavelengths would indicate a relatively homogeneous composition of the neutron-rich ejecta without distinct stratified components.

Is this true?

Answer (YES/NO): NO